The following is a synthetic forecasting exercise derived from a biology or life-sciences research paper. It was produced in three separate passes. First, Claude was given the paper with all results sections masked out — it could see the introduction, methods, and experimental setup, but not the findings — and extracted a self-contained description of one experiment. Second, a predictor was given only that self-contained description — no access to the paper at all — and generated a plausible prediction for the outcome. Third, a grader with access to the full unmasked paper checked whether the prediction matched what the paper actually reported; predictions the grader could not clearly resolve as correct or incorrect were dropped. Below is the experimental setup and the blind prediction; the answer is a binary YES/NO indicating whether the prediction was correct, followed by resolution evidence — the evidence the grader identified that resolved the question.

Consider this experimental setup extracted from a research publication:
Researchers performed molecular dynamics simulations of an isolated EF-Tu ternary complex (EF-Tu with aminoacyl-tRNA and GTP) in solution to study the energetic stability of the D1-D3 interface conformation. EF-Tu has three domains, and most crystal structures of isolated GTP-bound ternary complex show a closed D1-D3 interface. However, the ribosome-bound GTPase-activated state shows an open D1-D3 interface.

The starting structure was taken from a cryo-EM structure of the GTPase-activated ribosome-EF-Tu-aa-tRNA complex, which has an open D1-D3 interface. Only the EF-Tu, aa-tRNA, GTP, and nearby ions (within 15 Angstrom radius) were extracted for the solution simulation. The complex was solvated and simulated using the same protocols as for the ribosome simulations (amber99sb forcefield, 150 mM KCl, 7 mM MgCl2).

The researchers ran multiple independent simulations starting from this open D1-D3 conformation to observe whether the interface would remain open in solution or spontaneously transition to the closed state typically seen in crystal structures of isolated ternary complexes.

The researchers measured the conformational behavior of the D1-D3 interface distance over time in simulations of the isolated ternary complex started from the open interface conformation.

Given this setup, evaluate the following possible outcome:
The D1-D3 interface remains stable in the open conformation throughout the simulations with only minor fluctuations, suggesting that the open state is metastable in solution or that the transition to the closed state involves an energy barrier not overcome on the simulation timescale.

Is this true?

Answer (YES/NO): NO